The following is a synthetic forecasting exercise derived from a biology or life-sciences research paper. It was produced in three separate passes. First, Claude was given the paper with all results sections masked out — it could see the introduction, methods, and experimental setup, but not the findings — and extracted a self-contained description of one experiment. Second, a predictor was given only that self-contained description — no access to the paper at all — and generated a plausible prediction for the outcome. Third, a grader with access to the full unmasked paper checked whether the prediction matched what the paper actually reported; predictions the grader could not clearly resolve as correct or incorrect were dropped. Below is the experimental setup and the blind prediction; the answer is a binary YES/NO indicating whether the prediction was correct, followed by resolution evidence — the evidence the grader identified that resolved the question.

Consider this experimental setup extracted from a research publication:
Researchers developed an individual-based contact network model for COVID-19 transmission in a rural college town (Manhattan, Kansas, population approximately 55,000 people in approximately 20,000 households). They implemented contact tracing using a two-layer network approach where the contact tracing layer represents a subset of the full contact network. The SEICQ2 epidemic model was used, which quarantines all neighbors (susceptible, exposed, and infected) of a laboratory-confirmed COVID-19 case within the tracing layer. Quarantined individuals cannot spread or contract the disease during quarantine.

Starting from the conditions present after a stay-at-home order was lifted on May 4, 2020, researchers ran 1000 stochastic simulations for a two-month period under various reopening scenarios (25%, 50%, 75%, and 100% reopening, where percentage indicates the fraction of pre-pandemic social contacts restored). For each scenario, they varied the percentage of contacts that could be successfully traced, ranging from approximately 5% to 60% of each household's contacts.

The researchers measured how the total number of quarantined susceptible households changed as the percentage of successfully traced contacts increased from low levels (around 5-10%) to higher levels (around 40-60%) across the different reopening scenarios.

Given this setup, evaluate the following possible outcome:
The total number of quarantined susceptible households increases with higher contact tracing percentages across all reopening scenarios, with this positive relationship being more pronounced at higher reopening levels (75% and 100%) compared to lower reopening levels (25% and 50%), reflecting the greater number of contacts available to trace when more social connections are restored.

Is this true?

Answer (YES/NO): NO